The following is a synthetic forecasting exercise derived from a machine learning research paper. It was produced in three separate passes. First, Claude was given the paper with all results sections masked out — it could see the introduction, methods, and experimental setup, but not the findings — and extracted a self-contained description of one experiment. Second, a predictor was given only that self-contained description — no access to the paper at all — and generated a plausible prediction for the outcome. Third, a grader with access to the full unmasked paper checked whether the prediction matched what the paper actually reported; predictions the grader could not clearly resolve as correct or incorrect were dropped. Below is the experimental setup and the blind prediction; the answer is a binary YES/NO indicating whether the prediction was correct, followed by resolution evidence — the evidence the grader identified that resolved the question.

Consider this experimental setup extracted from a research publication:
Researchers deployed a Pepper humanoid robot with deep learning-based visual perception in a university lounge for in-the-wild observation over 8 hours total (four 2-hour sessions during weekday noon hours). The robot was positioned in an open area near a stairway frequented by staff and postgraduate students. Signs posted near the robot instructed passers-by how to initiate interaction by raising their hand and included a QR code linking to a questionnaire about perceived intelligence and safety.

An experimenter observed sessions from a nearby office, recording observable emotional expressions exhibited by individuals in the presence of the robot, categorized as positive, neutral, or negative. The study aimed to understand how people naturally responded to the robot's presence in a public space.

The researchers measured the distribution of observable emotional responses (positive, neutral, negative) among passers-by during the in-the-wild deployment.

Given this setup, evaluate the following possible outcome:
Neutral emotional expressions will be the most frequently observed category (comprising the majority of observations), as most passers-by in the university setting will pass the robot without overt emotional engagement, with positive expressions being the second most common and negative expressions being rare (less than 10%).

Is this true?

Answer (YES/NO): NO